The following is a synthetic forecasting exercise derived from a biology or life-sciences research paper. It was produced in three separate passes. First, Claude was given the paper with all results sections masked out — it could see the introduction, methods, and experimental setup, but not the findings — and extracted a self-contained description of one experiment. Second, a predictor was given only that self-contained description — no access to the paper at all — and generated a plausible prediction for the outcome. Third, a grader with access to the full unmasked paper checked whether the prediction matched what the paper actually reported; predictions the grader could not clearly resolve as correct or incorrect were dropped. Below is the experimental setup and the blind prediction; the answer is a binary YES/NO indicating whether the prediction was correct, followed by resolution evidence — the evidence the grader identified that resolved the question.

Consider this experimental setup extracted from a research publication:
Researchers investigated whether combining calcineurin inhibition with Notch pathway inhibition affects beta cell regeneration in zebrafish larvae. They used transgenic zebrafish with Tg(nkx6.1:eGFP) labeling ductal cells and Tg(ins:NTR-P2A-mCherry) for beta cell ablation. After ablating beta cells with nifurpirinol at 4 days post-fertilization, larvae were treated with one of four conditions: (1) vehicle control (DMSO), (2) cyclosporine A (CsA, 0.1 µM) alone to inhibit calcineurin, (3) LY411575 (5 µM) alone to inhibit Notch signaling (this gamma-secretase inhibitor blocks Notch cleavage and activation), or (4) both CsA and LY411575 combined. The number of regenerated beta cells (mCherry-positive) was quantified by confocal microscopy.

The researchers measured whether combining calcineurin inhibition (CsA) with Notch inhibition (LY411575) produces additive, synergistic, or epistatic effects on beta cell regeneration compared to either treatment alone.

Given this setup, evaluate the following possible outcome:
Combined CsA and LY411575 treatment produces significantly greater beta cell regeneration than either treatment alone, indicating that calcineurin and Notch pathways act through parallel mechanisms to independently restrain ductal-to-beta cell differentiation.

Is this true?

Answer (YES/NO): NO